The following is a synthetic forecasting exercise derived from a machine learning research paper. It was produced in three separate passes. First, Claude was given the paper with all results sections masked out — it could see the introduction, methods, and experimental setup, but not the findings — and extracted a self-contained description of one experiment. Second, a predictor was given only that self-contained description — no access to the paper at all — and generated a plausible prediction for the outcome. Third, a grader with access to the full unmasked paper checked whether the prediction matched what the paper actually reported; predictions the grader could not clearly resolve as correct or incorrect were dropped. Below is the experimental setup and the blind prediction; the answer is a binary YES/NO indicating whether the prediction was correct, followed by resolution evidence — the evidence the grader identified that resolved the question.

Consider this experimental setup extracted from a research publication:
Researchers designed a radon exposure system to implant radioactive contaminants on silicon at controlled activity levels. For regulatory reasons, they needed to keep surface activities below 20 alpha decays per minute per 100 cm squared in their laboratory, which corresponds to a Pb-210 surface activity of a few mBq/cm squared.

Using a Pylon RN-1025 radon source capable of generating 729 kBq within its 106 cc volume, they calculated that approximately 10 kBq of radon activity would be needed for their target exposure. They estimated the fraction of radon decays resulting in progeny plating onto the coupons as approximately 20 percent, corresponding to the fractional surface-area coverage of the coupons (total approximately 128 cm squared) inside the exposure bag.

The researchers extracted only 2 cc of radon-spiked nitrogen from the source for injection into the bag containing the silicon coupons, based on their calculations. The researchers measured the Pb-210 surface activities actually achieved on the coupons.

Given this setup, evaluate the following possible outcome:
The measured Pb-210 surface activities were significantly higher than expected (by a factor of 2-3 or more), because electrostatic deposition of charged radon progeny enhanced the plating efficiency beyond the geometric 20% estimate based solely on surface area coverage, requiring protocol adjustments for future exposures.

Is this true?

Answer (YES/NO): NO